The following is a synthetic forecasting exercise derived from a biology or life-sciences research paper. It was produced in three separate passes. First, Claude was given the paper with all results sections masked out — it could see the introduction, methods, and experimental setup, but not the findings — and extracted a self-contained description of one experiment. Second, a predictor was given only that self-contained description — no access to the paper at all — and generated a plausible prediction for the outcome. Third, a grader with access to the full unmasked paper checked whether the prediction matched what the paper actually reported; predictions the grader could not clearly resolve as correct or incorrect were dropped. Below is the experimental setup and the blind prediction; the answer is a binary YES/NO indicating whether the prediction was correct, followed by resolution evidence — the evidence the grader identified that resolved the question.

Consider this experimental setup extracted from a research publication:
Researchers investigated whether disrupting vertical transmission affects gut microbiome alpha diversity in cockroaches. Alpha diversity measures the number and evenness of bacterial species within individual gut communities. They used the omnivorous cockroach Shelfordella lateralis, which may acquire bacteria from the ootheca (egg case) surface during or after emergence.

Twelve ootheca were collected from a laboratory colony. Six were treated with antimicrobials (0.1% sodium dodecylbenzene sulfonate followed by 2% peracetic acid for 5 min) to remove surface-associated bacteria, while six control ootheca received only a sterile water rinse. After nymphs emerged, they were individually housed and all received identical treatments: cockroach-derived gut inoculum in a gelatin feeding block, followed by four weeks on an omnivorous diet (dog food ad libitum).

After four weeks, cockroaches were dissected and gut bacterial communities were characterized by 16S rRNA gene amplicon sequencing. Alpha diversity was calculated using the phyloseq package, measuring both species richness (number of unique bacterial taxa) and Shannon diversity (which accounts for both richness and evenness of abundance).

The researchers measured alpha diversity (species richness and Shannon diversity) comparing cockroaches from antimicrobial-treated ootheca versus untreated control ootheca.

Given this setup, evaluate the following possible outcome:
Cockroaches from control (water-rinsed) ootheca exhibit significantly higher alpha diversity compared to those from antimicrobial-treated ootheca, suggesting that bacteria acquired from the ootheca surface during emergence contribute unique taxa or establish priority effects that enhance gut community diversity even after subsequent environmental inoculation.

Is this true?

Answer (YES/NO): NO